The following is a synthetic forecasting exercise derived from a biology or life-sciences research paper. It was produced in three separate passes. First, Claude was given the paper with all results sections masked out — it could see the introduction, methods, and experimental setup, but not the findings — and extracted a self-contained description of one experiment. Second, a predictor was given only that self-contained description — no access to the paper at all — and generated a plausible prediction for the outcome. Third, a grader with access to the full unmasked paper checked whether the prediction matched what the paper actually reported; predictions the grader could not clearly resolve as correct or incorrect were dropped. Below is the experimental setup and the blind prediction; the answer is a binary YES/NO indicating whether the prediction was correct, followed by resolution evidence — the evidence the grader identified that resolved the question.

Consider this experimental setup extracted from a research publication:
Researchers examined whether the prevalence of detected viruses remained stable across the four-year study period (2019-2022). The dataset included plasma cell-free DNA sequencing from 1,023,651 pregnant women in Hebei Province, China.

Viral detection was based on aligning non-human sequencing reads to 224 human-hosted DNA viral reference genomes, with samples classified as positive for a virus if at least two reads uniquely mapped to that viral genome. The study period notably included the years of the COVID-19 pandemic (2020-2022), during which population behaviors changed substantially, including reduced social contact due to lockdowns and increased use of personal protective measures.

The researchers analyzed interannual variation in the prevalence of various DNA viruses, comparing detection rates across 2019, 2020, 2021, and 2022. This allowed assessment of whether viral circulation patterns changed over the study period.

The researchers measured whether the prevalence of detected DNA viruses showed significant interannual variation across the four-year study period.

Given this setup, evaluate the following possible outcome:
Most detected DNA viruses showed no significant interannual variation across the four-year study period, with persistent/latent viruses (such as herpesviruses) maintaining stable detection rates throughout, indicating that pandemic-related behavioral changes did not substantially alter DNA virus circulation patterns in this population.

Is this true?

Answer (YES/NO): NO